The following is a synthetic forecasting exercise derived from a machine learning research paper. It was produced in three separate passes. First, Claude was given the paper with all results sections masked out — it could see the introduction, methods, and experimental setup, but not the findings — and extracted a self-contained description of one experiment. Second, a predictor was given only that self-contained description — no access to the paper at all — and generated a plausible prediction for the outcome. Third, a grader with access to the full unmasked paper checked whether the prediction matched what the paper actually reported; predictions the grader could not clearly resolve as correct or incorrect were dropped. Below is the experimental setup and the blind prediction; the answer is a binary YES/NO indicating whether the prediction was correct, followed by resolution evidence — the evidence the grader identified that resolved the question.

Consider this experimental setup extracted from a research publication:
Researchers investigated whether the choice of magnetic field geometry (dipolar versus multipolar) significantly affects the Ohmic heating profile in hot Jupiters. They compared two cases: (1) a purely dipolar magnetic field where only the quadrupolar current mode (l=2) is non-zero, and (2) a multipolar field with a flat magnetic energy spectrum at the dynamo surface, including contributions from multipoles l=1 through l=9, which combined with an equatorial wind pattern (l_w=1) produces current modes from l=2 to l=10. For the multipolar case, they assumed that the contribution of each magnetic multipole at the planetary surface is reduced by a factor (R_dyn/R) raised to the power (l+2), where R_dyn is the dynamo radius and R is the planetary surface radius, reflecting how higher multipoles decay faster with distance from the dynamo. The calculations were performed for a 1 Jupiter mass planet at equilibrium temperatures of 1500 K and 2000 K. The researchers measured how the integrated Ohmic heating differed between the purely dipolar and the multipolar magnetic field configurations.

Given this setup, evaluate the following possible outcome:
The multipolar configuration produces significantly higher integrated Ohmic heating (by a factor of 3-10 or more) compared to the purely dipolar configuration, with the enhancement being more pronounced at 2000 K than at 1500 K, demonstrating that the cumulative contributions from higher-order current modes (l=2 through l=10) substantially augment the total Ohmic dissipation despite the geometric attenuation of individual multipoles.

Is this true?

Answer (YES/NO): NO